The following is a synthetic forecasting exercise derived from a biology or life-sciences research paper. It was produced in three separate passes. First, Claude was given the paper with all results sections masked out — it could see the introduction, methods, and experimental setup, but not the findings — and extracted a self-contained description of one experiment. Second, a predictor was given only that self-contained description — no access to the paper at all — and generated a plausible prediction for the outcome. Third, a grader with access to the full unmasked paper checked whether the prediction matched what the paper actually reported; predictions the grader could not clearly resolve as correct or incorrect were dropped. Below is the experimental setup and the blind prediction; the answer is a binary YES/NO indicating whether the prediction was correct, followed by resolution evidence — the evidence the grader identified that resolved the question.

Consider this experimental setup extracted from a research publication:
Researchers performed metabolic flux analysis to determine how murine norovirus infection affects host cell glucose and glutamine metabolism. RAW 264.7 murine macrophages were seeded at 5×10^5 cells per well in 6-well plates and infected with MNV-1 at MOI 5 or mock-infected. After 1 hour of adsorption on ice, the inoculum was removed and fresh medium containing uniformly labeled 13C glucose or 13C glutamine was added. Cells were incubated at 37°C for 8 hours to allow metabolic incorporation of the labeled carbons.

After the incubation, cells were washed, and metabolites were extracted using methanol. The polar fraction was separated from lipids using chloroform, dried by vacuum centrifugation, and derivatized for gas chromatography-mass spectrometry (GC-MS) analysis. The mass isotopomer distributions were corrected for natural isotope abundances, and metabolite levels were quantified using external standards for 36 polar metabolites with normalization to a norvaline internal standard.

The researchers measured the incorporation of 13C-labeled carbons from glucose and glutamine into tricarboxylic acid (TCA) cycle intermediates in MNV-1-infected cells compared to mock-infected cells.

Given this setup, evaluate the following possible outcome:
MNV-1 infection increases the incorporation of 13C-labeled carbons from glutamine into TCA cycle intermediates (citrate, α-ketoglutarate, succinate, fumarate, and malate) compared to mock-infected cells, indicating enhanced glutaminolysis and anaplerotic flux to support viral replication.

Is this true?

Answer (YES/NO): YES